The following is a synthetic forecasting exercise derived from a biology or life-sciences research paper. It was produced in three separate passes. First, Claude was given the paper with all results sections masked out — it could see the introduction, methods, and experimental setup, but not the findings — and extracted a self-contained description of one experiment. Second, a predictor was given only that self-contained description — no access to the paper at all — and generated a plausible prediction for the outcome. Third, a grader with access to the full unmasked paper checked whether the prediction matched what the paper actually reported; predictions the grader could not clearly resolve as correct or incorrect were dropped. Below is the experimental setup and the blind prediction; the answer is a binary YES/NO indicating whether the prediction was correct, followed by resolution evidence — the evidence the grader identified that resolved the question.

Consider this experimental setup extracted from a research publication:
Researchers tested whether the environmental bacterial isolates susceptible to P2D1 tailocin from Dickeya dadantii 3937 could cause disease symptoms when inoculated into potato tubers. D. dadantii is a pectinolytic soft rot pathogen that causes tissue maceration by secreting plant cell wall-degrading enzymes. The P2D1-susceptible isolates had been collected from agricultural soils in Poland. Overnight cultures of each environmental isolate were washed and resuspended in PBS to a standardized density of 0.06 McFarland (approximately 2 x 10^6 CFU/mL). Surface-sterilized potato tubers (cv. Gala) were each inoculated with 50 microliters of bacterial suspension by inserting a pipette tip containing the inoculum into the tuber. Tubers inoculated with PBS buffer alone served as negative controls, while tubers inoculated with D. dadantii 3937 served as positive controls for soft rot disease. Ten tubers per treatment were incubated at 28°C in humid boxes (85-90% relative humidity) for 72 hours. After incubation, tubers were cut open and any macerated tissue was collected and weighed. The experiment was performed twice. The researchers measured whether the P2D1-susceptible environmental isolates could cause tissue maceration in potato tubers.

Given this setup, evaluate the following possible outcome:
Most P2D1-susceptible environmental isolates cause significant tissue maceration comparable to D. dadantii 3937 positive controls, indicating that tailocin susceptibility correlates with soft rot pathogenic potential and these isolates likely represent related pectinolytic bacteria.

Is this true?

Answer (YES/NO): NO